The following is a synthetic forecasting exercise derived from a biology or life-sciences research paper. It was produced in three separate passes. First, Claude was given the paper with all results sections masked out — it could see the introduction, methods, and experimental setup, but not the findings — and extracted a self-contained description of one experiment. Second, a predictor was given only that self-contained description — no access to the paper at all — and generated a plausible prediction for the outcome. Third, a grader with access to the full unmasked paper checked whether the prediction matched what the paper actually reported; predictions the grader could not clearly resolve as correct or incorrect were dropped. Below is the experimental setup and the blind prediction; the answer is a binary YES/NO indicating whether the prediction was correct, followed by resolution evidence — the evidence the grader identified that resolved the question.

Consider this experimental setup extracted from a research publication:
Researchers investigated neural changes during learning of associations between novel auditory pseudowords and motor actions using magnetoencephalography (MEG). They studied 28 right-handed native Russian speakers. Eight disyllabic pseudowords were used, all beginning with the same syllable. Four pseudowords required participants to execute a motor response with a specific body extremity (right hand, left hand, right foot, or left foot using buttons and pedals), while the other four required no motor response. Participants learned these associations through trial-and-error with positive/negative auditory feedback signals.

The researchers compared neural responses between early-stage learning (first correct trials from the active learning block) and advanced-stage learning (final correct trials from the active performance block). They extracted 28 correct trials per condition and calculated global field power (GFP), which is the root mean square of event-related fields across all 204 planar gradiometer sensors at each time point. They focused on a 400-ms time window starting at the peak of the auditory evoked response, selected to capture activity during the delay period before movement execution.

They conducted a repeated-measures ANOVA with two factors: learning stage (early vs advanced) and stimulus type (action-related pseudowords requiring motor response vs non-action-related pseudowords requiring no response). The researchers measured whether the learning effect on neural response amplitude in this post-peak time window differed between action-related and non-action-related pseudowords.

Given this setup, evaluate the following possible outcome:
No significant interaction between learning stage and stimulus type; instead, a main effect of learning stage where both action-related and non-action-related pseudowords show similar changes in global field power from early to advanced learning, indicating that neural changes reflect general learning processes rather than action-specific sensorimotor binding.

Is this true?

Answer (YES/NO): NO